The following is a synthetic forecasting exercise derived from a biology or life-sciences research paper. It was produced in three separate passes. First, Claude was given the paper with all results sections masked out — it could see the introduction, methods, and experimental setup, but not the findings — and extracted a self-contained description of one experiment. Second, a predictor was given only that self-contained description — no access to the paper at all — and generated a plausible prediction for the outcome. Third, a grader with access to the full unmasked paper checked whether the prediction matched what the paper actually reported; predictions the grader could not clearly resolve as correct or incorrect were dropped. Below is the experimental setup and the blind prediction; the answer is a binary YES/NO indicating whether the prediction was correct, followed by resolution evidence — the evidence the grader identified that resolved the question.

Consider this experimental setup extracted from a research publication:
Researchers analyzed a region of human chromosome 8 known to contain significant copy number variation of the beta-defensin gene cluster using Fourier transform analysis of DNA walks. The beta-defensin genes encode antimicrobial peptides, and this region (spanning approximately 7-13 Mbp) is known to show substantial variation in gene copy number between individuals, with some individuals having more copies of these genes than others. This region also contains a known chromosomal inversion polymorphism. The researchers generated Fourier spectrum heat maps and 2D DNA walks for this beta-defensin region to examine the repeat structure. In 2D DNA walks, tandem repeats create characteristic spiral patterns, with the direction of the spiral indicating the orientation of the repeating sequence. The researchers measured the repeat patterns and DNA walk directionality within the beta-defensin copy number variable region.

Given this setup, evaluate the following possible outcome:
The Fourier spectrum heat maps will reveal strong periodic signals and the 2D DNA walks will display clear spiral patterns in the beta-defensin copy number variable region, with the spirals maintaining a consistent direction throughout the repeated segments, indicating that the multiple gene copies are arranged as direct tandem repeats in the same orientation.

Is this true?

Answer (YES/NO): NO